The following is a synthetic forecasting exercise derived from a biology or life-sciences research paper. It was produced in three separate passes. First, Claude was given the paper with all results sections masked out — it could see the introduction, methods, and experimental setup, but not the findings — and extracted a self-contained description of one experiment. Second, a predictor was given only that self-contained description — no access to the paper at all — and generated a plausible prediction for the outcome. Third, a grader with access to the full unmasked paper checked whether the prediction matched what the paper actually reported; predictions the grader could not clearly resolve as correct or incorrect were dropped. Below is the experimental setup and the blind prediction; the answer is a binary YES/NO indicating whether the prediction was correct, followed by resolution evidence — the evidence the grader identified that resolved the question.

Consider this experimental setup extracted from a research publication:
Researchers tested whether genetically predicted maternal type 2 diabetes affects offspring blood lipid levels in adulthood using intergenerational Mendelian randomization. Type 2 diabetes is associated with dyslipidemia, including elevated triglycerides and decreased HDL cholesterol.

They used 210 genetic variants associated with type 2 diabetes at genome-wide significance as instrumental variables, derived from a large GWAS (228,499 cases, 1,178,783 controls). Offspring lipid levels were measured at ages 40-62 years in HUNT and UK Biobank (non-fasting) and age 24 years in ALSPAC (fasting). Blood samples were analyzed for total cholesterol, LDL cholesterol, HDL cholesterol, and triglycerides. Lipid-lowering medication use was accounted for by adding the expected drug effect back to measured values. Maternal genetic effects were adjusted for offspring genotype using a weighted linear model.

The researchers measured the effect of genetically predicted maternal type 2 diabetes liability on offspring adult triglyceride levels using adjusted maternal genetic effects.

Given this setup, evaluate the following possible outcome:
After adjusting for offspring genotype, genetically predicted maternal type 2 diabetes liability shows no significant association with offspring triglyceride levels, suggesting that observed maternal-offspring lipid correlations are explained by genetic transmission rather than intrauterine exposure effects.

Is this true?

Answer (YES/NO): YES